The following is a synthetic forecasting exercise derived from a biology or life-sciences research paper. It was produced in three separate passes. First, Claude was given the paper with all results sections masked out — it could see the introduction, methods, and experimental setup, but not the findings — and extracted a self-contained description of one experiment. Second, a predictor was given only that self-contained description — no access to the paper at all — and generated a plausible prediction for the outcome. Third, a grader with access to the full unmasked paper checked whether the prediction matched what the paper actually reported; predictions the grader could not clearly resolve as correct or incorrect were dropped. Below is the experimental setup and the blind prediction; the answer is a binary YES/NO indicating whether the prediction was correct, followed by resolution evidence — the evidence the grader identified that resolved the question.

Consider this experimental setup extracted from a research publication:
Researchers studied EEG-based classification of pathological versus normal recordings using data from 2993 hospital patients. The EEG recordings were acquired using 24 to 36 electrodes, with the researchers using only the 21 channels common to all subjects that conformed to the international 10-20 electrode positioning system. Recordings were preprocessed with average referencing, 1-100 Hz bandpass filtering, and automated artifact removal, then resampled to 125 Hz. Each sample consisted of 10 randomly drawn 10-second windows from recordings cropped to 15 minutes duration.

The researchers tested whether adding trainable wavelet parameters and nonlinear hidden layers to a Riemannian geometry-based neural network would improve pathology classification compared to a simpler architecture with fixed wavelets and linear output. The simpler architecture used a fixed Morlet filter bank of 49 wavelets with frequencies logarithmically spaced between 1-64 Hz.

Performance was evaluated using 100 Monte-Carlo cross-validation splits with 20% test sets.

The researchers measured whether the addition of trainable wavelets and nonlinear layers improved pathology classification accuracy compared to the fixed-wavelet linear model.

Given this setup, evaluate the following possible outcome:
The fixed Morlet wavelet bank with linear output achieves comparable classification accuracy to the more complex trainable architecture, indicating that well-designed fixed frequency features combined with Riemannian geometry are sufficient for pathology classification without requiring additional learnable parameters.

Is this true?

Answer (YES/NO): NO